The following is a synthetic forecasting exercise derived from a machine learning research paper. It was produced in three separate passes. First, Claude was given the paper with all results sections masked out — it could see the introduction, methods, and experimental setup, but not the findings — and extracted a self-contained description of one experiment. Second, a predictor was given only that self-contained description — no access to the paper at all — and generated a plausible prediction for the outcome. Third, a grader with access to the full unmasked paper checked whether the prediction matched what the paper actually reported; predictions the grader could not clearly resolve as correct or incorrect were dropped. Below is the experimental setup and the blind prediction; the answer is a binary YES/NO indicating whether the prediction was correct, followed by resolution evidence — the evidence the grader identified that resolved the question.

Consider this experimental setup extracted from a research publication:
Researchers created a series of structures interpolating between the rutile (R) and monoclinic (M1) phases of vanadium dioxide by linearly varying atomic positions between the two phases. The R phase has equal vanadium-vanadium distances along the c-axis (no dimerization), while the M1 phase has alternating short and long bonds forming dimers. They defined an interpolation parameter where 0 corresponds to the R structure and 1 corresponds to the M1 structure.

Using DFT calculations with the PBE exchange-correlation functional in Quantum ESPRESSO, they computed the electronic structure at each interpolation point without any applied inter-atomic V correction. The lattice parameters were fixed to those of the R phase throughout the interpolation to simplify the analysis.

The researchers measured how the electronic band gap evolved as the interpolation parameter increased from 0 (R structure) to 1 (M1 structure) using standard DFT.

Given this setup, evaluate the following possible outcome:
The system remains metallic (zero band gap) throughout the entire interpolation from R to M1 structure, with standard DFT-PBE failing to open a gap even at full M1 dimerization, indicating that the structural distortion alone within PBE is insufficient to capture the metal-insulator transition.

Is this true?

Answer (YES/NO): YES